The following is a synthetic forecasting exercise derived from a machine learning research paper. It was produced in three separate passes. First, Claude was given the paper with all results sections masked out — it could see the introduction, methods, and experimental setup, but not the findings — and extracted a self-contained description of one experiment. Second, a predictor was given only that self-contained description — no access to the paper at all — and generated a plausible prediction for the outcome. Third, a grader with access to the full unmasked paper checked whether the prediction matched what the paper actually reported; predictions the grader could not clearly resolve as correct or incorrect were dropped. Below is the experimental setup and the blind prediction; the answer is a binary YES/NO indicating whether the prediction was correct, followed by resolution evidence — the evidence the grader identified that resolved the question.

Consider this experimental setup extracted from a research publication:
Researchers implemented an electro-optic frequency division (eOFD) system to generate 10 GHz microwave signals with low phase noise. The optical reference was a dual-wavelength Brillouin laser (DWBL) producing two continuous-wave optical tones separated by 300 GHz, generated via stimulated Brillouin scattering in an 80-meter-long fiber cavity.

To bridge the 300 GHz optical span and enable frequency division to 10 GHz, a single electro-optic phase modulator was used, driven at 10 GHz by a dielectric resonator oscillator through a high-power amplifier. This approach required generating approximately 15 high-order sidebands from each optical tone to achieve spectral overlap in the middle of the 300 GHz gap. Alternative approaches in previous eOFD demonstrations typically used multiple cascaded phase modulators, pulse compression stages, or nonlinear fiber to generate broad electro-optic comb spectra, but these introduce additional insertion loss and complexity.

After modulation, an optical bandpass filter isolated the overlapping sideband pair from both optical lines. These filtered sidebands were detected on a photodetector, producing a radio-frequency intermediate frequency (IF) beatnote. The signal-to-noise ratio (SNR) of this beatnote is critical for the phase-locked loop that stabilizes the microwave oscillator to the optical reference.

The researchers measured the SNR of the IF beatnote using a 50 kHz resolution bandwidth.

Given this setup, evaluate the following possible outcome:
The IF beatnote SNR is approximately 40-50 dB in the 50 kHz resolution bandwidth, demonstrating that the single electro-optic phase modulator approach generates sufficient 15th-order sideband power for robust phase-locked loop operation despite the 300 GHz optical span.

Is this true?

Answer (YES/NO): NO